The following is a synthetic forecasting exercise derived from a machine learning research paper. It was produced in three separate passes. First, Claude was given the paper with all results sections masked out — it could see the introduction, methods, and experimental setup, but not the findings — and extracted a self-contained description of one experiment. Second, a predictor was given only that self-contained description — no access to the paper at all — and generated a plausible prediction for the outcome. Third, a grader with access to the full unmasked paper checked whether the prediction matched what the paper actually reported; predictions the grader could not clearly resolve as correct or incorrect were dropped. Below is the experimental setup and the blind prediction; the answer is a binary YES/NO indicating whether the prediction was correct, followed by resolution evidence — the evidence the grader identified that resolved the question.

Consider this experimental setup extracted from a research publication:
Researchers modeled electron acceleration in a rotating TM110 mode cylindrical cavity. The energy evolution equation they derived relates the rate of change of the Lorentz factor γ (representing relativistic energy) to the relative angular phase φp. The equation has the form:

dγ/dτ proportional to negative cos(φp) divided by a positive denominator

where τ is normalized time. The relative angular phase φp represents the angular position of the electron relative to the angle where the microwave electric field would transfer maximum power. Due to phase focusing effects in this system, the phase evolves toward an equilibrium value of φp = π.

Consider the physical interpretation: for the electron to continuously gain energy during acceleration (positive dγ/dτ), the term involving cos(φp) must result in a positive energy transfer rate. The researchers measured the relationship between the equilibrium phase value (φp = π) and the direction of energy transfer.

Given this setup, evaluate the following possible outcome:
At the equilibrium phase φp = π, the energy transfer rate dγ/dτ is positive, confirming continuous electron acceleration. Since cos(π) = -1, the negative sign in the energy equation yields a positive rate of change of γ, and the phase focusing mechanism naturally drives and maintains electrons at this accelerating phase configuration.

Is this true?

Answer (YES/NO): YES